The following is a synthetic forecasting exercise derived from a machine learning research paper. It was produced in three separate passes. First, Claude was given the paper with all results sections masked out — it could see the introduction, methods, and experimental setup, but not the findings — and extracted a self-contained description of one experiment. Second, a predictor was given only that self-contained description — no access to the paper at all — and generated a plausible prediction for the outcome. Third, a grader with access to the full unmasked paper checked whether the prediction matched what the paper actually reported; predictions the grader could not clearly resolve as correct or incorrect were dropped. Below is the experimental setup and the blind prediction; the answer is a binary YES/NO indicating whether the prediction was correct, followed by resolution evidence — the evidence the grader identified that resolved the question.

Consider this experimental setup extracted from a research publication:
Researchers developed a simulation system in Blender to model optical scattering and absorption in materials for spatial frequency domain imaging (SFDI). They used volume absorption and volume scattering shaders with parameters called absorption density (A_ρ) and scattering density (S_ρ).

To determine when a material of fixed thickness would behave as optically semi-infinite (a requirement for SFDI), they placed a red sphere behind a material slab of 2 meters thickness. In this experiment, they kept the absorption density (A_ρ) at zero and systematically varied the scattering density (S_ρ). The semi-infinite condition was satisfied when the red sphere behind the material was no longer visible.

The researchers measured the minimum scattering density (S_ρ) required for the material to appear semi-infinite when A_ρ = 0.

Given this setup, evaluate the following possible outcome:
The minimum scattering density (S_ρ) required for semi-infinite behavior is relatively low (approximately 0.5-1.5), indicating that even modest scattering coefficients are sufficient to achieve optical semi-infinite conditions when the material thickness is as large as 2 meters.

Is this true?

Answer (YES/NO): NO